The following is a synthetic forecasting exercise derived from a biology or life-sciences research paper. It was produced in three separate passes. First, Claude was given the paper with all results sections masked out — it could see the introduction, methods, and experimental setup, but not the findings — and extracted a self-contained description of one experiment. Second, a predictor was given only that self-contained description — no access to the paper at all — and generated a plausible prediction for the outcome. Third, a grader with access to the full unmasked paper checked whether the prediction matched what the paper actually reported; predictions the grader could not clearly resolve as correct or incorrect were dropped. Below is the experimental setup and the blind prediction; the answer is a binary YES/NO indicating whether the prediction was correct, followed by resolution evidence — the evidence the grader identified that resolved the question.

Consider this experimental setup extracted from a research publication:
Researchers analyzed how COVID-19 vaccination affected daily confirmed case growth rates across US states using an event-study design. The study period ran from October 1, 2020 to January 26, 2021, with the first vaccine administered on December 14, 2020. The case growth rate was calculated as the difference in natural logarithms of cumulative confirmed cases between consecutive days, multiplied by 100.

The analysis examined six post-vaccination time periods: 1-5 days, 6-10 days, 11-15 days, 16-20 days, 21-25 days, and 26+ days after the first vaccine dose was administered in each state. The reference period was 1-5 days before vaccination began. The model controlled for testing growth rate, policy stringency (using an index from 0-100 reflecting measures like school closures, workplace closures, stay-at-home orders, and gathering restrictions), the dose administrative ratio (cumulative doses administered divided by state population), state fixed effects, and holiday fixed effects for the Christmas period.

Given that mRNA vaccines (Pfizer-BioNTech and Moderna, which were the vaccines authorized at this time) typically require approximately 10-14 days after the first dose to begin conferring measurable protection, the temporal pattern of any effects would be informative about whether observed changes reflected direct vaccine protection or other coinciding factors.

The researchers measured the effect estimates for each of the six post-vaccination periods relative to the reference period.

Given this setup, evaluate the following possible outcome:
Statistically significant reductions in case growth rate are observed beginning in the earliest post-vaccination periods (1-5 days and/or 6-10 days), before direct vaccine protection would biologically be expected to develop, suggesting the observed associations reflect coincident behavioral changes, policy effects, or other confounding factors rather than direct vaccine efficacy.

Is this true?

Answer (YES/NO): YES